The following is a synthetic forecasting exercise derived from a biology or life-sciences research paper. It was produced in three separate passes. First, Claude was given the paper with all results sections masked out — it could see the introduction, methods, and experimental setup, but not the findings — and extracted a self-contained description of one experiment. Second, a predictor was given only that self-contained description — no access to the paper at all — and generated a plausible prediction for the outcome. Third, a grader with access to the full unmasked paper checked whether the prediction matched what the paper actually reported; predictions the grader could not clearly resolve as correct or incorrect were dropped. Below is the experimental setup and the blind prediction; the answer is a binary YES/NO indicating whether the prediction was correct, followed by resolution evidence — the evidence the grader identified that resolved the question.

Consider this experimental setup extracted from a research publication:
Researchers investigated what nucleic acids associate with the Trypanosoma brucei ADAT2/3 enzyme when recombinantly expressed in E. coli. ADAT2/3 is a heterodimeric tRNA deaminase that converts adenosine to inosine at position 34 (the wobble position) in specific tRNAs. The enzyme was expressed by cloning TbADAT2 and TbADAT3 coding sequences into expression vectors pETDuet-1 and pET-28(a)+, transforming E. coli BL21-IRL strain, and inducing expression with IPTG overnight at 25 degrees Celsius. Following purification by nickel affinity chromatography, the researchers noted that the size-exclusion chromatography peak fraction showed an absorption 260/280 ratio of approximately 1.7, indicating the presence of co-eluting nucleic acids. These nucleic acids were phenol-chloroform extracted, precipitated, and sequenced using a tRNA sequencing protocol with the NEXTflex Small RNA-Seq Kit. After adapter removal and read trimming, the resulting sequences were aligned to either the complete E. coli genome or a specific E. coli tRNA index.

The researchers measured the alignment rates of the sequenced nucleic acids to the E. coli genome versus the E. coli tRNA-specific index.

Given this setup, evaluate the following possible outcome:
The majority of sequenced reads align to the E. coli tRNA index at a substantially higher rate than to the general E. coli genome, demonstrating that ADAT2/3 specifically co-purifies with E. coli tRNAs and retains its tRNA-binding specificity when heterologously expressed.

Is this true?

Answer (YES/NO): NO